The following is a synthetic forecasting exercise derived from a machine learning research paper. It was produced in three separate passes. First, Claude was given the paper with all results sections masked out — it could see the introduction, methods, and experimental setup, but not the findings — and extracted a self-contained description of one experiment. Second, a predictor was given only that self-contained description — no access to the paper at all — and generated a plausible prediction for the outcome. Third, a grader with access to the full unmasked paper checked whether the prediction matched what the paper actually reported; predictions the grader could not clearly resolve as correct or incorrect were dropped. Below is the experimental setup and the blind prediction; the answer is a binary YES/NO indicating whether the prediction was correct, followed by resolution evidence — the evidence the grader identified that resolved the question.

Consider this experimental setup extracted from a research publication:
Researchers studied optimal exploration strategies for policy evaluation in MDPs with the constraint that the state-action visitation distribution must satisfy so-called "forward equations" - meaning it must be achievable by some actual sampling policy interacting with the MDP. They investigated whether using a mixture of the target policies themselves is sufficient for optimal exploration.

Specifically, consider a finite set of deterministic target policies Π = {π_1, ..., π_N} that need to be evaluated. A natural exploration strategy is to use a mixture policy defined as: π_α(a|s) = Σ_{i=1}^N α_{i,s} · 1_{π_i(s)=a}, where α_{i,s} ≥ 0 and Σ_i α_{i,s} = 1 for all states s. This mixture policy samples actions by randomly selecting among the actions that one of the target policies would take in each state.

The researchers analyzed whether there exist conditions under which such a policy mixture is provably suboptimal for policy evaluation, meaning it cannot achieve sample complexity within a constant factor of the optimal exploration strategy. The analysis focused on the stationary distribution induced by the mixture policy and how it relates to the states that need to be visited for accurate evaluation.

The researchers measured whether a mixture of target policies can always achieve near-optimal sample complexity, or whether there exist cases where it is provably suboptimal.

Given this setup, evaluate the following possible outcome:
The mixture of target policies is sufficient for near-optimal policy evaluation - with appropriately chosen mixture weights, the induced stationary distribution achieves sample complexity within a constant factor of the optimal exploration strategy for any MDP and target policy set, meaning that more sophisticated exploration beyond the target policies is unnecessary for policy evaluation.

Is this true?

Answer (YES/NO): NO